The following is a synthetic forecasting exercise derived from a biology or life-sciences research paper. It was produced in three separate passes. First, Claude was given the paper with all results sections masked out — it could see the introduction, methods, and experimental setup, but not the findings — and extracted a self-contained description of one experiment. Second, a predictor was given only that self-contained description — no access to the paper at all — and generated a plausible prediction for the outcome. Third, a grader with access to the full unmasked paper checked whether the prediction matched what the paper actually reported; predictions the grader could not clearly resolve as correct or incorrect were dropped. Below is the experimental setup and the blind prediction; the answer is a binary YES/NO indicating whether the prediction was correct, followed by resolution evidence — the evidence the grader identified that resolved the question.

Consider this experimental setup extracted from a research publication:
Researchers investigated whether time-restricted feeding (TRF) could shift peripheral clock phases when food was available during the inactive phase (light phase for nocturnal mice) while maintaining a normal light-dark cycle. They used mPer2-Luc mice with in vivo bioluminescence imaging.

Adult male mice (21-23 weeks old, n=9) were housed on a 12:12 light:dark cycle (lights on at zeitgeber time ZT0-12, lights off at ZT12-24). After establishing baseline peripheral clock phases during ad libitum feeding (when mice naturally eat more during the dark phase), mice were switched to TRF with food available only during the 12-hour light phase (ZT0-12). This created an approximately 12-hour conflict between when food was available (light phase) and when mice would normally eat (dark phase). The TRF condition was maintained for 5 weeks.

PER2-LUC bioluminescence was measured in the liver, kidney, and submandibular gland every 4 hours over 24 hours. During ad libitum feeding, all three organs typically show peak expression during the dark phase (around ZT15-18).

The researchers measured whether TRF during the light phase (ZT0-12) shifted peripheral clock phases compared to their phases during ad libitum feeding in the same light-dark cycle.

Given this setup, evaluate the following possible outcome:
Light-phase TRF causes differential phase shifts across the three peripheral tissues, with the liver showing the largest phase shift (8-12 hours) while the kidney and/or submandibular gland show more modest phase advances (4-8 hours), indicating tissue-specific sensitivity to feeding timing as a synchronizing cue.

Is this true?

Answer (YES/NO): NO